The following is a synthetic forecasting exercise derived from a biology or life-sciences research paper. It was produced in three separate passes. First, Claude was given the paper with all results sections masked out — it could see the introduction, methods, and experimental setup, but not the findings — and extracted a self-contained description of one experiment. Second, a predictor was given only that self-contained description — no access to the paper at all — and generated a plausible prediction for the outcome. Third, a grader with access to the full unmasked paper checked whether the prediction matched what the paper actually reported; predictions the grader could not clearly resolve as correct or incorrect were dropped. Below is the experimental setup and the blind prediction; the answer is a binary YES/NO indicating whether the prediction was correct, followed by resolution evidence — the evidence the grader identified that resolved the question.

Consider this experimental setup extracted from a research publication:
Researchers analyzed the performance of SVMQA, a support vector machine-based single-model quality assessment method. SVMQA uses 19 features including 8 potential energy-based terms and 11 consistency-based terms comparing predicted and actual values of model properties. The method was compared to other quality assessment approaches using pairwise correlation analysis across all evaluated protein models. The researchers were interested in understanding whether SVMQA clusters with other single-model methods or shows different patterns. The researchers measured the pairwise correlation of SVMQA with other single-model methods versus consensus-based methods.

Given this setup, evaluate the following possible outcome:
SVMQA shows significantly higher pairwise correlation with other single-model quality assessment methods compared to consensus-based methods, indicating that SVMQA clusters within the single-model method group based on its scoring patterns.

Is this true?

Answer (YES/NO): NO